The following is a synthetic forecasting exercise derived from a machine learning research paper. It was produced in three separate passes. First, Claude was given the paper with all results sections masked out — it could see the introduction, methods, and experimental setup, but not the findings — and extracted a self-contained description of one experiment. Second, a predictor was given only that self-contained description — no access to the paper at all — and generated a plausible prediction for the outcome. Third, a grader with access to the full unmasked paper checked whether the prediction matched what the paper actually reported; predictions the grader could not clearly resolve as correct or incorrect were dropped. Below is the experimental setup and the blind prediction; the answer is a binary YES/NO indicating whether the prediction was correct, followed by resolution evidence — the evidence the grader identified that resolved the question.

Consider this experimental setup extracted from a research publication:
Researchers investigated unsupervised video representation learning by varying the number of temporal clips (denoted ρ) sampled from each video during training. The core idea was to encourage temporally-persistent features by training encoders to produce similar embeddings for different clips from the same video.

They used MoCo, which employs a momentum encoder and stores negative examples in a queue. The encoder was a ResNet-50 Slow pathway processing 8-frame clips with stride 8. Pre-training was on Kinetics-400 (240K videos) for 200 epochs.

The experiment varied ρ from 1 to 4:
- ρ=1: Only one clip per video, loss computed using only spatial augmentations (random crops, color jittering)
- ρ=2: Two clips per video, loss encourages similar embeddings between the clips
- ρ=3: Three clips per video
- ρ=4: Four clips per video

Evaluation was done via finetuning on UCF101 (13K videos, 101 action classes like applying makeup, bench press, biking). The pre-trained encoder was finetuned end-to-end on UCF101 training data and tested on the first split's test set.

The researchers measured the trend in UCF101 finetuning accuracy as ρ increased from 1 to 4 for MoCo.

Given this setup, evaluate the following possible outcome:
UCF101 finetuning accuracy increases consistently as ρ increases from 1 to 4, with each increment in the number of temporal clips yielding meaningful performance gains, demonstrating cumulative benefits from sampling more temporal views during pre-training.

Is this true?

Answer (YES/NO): NO